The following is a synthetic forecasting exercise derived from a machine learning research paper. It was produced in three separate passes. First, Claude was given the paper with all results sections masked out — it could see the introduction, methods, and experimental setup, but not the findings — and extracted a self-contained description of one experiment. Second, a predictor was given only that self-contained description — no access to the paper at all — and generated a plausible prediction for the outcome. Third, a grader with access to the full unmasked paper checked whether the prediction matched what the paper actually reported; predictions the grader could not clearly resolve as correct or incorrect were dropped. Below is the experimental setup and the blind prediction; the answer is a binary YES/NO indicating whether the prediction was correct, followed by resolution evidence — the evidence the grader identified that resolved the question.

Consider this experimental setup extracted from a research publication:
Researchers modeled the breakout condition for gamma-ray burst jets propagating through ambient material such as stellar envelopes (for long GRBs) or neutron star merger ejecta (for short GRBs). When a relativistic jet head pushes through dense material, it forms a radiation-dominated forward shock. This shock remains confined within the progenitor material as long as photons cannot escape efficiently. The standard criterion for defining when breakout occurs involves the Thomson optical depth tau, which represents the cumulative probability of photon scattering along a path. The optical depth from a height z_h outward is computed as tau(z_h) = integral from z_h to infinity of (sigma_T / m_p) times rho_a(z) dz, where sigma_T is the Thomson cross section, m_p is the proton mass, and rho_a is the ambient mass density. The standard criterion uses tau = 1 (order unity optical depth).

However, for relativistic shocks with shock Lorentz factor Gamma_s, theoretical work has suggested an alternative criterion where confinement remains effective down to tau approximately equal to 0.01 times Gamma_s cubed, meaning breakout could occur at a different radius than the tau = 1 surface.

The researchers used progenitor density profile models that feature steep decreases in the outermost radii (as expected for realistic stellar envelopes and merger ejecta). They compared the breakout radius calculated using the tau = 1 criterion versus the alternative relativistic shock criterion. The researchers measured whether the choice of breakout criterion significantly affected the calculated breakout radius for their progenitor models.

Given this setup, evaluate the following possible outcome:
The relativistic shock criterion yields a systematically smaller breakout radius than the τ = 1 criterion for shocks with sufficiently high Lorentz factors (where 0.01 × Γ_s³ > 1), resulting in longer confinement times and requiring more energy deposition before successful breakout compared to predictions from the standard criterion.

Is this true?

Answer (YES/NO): NO